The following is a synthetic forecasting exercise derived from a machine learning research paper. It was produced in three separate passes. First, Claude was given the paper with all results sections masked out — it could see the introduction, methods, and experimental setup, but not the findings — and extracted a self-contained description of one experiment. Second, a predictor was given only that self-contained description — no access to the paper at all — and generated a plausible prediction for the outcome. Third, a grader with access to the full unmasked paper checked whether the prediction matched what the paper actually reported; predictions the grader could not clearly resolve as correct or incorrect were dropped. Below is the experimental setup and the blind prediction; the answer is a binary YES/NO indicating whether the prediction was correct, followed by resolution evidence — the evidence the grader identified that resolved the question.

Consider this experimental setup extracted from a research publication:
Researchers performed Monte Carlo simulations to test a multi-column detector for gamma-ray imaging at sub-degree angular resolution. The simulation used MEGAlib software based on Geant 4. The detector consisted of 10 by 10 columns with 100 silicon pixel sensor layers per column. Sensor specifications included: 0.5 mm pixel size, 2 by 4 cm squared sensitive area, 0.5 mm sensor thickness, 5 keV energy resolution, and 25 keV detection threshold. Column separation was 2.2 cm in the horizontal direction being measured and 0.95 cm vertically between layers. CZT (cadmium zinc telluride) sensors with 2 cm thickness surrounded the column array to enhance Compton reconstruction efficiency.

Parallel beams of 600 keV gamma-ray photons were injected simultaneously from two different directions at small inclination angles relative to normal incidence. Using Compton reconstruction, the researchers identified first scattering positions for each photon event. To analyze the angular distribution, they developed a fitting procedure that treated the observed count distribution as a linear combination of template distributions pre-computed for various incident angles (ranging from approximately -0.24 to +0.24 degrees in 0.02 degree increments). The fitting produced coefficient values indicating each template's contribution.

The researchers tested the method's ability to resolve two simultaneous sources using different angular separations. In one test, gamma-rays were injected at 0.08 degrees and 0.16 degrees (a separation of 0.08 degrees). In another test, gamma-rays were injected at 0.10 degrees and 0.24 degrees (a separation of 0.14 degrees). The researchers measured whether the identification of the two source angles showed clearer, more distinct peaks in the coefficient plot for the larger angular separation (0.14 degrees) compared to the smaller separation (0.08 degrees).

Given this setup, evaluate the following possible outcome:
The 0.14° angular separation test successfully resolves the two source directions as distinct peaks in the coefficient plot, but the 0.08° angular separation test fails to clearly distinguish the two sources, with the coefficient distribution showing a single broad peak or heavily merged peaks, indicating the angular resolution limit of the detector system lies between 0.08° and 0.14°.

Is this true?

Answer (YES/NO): NO